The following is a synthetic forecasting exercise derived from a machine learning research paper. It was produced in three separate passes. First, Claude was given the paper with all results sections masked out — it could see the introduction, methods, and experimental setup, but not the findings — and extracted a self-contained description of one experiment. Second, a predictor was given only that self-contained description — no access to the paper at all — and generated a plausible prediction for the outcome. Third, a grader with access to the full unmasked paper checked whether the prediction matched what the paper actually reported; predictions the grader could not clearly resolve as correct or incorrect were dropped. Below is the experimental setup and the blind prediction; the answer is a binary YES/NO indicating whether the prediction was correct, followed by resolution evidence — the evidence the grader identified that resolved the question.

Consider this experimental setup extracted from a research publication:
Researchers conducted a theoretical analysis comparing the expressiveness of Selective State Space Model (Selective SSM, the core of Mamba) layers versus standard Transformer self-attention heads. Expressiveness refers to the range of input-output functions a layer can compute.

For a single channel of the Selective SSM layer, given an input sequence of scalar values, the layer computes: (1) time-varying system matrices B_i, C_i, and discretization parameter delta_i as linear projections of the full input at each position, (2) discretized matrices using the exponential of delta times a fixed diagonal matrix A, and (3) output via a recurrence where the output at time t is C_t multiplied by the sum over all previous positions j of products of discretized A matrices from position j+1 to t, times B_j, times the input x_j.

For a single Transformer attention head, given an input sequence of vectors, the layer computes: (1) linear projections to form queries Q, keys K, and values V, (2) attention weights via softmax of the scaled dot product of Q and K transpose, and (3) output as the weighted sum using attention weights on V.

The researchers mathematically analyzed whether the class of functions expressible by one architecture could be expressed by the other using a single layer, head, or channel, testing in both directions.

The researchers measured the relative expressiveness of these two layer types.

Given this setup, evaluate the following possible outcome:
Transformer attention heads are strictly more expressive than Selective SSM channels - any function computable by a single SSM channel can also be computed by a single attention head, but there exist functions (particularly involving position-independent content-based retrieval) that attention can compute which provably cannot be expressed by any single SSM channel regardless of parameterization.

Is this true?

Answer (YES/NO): NO